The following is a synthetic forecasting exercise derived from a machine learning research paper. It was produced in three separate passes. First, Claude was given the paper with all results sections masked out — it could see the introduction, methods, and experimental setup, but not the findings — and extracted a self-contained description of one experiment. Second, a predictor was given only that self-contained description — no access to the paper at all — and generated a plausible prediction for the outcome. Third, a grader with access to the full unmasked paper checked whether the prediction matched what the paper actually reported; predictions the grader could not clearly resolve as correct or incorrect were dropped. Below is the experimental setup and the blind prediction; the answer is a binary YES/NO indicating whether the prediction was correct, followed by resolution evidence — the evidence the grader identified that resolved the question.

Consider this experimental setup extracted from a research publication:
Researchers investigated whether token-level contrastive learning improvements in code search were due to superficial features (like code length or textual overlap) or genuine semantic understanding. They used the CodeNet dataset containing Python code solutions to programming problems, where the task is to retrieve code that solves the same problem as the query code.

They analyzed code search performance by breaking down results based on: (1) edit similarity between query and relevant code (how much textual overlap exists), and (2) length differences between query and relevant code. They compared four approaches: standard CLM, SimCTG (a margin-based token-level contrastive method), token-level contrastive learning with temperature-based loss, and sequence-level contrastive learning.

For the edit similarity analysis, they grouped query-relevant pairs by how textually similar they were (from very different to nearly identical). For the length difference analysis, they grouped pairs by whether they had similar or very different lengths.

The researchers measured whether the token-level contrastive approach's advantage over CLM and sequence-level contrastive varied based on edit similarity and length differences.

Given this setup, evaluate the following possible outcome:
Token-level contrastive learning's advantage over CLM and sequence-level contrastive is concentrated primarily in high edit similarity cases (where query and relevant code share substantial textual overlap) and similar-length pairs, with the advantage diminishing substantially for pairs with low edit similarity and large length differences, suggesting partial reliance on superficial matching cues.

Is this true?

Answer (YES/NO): NO